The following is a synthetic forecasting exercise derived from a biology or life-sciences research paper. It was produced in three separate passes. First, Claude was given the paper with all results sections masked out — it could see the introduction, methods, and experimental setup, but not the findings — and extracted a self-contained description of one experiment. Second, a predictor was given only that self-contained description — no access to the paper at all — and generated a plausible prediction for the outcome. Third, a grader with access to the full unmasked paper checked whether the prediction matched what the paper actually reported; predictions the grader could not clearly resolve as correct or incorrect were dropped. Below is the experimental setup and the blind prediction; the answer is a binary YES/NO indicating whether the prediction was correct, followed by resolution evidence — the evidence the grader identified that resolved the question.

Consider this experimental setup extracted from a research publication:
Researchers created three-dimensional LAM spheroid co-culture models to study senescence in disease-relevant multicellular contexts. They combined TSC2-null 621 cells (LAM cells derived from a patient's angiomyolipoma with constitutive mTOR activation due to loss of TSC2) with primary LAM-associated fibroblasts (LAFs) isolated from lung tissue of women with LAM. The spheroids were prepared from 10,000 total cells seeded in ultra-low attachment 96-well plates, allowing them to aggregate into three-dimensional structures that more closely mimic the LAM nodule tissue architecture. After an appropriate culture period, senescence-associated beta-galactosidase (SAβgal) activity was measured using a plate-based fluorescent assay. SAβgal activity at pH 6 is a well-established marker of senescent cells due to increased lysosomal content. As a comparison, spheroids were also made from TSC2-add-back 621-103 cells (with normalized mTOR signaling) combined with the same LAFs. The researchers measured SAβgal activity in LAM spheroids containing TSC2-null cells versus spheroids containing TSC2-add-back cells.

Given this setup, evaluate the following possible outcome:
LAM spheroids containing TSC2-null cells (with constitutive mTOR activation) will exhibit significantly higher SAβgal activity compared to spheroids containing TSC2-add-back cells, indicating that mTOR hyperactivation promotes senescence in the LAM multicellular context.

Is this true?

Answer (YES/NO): YES